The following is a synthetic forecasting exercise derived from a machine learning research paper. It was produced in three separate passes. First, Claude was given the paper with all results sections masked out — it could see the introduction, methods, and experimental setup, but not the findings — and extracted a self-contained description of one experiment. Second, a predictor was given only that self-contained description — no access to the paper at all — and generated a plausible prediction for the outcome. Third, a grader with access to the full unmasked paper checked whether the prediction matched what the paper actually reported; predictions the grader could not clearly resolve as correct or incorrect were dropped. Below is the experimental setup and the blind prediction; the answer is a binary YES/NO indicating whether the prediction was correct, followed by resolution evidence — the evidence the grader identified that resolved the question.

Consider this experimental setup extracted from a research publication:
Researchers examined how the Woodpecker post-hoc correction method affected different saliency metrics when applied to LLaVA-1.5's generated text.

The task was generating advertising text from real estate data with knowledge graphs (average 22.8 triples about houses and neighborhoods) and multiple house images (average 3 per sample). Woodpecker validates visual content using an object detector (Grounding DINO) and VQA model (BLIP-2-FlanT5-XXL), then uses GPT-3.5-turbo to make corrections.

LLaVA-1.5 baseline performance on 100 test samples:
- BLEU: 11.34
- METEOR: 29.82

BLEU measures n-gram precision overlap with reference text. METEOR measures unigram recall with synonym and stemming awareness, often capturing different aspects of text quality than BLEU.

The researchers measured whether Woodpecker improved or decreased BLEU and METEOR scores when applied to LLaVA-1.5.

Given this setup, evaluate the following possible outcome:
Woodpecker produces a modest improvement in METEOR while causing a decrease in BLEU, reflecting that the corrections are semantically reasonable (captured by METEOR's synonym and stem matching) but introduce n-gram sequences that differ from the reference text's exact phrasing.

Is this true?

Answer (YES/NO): YES